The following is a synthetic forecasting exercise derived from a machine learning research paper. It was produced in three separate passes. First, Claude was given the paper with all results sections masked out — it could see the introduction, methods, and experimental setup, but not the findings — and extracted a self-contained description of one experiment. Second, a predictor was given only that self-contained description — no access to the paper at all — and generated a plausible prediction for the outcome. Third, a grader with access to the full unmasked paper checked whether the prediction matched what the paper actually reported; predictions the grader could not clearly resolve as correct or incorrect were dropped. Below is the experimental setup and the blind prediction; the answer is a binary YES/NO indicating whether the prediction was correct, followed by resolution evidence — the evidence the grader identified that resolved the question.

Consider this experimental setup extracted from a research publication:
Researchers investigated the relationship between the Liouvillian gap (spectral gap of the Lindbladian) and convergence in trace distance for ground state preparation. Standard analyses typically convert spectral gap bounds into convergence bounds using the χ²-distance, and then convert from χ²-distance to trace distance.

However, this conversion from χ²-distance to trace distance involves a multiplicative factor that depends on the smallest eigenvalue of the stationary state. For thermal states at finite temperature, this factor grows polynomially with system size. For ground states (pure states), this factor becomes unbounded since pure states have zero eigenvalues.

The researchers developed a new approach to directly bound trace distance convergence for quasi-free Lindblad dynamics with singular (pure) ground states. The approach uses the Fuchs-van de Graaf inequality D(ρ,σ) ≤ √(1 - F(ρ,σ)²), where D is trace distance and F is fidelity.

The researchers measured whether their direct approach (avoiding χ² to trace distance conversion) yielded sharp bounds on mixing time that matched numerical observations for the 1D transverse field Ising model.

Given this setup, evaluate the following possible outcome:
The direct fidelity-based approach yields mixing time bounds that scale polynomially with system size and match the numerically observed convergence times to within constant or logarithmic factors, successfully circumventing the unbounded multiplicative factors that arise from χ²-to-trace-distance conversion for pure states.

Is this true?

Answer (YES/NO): YES